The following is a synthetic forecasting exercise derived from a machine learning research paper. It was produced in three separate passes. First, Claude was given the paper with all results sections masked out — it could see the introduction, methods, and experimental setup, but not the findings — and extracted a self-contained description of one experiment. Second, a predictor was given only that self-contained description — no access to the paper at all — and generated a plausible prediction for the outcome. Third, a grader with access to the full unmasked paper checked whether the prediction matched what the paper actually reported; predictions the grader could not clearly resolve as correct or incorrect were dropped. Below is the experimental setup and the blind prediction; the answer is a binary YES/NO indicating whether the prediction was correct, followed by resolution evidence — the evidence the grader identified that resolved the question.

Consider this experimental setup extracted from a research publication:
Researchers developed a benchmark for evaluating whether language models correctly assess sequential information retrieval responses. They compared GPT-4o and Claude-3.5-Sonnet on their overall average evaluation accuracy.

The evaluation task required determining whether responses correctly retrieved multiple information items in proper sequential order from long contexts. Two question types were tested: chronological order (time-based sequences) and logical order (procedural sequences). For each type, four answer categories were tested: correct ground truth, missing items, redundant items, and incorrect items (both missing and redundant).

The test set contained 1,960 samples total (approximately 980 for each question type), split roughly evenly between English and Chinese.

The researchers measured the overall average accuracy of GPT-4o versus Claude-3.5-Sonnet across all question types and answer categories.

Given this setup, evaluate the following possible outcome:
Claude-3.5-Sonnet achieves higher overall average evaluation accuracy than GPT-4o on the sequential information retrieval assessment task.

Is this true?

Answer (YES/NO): NO